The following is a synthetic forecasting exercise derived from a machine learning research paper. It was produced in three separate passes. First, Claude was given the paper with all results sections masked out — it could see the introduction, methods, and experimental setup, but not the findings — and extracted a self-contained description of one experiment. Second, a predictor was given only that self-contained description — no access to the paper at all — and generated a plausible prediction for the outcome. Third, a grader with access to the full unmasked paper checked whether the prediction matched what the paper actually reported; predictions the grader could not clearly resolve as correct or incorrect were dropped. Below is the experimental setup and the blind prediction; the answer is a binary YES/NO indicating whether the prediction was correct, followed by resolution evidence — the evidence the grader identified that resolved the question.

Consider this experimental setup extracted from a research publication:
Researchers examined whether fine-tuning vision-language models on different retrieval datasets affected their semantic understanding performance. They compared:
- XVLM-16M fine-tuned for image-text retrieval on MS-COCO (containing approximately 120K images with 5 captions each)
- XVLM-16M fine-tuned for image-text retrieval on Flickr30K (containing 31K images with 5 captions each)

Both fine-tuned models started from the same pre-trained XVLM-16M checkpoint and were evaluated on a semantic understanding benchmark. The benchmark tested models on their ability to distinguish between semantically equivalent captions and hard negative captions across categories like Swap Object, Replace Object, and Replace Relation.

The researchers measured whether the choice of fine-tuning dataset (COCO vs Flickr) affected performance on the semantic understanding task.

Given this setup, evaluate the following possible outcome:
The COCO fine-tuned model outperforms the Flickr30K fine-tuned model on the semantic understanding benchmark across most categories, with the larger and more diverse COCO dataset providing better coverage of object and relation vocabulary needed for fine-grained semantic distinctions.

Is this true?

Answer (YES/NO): NO